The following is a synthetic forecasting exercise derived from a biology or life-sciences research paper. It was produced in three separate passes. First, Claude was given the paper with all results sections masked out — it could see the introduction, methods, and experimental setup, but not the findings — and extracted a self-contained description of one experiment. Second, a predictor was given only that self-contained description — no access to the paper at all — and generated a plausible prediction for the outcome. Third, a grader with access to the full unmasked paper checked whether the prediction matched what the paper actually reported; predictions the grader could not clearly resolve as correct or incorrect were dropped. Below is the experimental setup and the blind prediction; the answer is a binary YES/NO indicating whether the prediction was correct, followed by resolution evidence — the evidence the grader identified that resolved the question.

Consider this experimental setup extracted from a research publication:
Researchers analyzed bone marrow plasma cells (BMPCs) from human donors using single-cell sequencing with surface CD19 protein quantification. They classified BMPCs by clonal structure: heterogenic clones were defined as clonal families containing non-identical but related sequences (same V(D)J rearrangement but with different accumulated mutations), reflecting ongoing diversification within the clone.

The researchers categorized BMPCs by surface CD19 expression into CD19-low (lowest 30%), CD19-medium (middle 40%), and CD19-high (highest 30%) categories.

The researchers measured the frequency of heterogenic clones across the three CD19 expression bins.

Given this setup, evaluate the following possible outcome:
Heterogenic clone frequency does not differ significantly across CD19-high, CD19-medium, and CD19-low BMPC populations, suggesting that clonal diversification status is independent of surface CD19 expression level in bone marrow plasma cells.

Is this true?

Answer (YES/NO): NO